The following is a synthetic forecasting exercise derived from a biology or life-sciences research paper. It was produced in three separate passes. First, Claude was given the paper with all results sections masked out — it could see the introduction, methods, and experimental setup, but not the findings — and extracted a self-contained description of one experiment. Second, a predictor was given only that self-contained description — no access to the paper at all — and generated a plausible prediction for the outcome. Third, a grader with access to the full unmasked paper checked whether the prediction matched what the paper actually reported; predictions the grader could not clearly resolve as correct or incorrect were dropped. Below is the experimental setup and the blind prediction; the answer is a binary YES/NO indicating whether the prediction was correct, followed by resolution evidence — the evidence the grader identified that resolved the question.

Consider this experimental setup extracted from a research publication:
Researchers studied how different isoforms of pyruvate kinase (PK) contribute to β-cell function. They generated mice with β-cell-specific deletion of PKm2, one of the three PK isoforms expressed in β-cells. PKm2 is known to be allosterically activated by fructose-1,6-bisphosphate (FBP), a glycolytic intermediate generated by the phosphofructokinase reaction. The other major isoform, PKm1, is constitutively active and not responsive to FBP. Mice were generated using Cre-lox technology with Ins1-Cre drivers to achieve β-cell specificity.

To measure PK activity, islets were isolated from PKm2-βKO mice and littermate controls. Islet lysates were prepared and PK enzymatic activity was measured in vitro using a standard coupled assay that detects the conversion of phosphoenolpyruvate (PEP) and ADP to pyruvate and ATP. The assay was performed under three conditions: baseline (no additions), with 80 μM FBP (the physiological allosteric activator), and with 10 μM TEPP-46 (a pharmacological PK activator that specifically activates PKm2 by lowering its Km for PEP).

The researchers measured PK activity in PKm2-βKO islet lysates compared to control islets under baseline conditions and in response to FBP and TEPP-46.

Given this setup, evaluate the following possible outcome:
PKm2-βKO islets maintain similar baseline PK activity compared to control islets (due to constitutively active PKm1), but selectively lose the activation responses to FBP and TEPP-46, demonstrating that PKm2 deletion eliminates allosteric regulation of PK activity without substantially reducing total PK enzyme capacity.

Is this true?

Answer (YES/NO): YES